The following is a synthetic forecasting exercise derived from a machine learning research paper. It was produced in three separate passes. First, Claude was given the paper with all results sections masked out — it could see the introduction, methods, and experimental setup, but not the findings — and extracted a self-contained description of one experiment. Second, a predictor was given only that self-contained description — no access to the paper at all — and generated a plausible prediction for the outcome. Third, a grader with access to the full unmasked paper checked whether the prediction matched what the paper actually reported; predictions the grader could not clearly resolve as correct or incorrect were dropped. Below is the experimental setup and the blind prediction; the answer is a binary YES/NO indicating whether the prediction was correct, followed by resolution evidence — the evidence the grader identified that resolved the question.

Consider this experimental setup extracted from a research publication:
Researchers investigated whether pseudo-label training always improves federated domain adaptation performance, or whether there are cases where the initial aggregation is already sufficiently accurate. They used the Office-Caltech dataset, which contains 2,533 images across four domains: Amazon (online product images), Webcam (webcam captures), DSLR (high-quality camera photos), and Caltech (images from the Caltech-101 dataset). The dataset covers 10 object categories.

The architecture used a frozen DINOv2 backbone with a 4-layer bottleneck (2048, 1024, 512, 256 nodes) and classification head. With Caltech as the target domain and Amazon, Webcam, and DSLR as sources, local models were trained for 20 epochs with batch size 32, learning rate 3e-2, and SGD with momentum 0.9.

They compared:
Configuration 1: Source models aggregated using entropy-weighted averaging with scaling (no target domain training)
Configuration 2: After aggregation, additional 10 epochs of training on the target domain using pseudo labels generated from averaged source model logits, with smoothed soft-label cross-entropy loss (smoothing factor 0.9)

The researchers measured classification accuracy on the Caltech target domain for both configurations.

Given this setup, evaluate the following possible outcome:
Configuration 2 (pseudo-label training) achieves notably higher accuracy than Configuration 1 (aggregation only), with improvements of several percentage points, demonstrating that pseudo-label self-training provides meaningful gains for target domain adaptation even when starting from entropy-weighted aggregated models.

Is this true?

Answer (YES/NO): NO